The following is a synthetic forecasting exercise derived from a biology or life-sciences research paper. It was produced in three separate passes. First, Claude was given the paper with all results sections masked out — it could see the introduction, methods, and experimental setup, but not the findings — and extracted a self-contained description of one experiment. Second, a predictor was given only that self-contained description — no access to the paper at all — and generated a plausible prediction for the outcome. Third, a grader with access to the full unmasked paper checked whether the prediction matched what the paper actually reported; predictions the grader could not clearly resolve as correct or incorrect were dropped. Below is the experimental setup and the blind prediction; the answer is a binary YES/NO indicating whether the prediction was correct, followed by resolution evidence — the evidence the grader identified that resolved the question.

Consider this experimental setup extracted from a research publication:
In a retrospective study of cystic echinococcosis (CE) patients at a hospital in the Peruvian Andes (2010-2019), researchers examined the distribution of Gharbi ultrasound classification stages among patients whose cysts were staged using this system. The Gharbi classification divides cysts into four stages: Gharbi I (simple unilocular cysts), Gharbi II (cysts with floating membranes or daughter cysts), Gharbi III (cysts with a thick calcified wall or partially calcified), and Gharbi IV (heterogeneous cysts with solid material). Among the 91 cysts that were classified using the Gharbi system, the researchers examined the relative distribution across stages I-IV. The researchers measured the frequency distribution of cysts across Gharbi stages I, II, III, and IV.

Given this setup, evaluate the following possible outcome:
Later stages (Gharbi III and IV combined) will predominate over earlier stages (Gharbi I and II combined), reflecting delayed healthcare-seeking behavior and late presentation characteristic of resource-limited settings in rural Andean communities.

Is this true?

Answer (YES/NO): NO